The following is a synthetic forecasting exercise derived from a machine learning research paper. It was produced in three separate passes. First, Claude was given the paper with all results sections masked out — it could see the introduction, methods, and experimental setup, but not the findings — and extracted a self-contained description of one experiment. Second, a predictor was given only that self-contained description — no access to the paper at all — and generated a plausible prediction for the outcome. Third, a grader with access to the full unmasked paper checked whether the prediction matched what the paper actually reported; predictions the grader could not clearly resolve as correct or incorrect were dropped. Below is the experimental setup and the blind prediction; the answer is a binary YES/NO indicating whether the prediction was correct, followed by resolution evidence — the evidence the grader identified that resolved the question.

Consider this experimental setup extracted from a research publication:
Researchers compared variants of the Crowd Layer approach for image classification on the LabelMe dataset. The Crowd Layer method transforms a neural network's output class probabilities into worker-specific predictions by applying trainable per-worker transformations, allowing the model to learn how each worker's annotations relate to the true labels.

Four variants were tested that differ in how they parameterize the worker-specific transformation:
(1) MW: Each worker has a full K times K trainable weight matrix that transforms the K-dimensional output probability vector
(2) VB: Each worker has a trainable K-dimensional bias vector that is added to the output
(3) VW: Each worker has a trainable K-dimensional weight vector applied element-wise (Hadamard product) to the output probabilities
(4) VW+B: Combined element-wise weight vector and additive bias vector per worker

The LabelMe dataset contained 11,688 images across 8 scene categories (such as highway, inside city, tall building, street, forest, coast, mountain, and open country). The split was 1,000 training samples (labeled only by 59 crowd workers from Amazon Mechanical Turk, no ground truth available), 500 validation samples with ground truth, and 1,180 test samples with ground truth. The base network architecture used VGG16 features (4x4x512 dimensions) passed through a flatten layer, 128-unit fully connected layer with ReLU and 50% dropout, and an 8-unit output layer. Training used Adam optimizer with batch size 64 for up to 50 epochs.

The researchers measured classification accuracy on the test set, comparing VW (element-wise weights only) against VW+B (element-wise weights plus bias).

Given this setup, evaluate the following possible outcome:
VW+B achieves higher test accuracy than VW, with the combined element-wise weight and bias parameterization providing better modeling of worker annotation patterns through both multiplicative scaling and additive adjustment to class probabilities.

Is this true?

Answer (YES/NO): YES